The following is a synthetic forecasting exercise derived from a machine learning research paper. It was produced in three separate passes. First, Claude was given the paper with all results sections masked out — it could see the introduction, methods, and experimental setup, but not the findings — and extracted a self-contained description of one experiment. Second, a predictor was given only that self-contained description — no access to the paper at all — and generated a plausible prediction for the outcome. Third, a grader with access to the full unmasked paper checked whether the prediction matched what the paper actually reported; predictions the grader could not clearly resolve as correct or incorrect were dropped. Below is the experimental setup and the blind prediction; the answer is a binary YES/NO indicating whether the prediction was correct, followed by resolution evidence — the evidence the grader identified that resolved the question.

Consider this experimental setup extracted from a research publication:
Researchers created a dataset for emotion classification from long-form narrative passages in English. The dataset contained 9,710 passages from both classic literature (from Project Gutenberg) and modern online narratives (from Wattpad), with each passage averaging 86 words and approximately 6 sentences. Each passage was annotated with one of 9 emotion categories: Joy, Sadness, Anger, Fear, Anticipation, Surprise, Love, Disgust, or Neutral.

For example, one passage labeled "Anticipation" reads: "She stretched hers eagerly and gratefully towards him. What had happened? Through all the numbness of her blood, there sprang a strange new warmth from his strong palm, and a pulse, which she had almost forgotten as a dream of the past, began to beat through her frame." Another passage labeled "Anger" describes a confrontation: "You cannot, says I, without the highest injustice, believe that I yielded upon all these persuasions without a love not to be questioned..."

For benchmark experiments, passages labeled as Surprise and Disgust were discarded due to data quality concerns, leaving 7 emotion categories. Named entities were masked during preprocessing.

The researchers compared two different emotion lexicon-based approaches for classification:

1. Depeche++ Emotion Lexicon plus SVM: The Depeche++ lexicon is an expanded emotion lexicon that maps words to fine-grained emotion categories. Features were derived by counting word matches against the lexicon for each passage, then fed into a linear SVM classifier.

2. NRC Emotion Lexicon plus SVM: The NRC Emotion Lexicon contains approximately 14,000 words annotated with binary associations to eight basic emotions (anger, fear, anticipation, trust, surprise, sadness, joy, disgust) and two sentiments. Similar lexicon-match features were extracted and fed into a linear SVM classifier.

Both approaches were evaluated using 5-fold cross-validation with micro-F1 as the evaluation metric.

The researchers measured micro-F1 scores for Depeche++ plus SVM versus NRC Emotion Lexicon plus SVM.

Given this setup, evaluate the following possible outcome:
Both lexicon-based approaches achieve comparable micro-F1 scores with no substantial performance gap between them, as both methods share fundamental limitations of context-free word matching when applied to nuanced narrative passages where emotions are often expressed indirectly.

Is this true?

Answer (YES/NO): NO